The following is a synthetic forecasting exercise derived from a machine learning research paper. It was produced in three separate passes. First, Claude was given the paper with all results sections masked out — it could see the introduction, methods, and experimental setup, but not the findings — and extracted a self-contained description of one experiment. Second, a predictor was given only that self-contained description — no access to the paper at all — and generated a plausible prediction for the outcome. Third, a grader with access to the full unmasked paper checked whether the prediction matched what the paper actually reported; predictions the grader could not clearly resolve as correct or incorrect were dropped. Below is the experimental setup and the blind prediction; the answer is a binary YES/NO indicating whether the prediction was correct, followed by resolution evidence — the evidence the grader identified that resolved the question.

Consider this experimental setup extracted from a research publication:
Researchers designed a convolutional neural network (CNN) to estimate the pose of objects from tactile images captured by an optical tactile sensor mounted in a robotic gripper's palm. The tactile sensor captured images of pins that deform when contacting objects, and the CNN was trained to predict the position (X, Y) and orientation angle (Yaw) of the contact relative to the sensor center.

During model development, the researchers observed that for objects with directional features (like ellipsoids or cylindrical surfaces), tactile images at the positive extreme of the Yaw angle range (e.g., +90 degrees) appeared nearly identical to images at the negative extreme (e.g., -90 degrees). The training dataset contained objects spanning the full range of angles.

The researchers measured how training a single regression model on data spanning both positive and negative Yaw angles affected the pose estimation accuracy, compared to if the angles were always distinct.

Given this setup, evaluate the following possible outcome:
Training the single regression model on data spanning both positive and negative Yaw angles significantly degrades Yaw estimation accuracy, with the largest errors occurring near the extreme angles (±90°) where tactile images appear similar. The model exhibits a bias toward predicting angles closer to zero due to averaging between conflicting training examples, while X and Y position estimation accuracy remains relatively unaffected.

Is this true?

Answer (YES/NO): YES